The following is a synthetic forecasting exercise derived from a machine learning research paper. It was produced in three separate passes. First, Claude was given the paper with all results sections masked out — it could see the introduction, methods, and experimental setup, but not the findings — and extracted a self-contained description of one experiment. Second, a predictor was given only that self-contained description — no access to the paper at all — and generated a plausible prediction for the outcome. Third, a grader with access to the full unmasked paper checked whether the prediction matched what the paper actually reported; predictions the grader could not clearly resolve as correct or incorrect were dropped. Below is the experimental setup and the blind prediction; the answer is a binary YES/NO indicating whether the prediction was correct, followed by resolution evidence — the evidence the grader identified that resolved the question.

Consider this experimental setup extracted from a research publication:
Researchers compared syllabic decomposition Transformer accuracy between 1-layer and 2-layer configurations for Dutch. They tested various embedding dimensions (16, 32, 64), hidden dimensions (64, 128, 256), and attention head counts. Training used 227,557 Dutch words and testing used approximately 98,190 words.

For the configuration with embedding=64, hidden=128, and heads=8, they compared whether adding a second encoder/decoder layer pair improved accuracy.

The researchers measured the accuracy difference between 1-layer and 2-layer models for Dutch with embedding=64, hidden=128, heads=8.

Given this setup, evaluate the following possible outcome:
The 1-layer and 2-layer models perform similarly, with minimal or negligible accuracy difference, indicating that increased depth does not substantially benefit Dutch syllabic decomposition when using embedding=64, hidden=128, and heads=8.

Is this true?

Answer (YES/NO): NO